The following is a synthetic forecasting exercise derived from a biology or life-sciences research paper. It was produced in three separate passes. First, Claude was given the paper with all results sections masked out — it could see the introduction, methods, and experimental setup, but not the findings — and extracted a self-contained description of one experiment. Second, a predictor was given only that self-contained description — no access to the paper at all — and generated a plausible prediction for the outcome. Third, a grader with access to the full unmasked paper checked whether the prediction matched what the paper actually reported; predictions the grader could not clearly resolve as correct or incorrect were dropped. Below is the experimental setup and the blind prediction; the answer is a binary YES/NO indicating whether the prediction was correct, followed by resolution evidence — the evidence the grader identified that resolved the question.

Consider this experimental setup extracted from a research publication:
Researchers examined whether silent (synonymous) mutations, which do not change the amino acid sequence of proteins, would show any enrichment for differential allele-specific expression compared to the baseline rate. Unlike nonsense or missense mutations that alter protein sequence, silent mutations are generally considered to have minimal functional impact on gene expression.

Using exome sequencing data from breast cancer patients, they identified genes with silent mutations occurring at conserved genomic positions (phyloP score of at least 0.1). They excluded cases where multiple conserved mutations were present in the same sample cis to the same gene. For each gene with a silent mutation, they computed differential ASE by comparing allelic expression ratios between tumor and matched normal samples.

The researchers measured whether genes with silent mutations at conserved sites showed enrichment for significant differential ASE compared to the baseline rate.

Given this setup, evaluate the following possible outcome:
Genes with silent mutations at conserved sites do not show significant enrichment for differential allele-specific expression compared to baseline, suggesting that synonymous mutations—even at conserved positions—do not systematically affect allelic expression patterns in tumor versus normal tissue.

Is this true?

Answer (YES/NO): YES